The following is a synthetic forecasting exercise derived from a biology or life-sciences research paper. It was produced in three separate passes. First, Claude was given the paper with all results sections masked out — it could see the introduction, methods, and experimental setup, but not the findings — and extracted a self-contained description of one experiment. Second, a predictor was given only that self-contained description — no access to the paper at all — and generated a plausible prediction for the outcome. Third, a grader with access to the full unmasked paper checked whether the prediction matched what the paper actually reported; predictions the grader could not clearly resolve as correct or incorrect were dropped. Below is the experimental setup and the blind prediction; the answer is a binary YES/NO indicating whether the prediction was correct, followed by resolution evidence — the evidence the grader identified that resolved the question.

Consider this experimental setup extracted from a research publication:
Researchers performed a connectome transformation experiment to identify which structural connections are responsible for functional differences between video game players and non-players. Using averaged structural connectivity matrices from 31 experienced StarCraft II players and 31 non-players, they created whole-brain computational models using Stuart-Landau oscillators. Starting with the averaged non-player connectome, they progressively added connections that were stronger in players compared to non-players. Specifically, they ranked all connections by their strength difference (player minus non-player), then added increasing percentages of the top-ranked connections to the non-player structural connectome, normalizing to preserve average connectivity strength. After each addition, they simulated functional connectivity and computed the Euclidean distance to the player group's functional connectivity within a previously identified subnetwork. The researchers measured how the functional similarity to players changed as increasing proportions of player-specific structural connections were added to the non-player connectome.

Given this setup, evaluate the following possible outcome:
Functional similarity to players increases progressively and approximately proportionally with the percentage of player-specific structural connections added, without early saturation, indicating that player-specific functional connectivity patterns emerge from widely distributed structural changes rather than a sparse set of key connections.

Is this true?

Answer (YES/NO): NO